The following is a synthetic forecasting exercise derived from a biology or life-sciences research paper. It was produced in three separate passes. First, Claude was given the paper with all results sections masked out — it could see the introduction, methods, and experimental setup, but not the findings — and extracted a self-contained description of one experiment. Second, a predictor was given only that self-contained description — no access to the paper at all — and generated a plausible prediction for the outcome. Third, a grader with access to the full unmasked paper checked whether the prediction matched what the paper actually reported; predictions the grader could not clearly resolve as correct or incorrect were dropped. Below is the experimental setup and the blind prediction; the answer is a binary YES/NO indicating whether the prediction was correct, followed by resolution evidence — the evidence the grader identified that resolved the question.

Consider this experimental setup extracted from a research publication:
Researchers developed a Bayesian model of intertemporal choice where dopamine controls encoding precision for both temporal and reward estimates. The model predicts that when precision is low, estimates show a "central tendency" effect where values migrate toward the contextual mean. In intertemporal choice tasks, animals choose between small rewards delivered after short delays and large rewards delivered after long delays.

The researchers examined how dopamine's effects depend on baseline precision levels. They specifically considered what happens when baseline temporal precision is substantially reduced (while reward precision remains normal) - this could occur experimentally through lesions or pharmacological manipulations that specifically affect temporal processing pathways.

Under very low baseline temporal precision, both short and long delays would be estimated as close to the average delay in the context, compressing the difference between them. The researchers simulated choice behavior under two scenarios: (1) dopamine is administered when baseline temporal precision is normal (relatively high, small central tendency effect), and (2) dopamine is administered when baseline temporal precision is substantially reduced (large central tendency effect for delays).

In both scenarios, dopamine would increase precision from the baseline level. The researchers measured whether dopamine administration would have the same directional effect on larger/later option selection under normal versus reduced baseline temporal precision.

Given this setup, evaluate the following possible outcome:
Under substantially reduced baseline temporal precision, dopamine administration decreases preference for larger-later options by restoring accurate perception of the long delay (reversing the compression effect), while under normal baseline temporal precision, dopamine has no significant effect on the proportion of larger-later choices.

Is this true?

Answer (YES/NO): NO